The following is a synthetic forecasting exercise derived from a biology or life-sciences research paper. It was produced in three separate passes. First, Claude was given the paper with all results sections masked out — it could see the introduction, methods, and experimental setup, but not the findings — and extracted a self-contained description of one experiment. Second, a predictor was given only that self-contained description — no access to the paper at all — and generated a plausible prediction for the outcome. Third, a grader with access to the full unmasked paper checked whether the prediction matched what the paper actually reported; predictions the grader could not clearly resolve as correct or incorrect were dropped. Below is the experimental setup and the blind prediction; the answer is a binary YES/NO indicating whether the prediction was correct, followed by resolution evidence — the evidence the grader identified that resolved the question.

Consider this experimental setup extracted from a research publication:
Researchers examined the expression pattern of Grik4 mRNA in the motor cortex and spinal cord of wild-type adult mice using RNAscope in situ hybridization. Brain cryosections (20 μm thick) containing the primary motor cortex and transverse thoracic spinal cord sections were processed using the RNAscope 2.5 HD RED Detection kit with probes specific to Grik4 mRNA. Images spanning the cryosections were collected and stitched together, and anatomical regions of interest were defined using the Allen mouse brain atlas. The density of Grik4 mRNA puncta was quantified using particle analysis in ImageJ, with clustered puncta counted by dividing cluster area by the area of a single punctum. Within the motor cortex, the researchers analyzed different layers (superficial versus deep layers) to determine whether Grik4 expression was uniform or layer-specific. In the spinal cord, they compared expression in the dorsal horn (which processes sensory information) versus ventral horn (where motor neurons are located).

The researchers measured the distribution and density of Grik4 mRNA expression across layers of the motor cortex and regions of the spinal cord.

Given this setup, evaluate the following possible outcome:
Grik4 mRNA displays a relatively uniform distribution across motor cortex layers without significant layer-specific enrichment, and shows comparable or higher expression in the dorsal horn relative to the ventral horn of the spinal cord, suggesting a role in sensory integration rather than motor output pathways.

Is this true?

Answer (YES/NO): NO